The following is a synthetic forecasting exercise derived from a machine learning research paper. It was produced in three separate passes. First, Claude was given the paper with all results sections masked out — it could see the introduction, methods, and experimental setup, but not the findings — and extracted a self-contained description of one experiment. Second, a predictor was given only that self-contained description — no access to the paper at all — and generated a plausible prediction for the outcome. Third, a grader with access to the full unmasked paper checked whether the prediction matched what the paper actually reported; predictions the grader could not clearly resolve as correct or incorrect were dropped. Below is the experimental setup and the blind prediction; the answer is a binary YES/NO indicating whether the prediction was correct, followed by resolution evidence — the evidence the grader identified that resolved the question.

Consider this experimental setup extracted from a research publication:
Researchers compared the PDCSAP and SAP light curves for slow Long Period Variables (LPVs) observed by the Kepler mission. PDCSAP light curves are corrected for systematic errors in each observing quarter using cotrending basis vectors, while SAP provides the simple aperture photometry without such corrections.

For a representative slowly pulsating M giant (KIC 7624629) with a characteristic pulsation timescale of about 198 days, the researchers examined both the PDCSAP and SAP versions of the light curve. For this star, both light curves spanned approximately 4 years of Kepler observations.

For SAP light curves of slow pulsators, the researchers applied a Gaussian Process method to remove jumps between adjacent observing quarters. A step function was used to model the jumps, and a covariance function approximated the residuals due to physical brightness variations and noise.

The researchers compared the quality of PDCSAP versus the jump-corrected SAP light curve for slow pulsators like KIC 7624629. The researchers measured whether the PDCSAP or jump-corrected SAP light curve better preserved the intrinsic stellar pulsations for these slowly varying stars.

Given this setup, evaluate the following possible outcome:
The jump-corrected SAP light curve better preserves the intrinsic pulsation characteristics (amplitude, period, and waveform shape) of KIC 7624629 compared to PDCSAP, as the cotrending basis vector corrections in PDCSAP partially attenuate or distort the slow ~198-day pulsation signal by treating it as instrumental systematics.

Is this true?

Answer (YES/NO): YES